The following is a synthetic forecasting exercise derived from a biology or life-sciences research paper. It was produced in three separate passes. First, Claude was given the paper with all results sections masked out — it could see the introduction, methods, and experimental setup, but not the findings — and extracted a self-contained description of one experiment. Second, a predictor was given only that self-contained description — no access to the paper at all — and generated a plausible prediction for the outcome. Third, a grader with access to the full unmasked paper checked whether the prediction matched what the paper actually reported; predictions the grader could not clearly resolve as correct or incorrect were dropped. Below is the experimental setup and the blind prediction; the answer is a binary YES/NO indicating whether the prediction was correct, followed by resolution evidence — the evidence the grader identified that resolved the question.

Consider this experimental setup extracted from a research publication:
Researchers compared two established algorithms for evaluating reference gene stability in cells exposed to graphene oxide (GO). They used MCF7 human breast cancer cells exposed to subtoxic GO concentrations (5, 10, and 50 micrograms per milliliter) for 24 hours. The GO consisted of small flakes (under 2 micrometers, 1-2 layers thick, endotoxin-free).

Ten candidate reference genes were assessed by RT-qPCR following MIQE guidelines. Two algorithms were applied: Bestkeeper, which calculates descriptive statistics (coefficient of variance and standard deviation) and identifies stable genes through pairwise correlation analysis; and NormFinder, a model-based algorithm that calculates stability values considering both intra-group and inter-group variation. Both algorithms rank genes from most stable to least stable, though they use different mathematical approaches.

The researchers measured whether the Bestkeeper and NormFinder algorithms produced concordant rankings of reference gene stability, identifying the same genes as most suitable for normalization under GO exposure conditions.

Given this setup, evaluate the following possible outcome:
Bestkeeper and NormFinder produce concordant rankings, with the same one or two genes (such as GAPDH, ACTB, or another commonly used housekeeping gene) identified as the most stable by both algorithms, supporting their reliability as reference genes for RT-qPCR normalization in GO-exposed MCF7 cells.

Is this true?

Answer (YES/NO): NO